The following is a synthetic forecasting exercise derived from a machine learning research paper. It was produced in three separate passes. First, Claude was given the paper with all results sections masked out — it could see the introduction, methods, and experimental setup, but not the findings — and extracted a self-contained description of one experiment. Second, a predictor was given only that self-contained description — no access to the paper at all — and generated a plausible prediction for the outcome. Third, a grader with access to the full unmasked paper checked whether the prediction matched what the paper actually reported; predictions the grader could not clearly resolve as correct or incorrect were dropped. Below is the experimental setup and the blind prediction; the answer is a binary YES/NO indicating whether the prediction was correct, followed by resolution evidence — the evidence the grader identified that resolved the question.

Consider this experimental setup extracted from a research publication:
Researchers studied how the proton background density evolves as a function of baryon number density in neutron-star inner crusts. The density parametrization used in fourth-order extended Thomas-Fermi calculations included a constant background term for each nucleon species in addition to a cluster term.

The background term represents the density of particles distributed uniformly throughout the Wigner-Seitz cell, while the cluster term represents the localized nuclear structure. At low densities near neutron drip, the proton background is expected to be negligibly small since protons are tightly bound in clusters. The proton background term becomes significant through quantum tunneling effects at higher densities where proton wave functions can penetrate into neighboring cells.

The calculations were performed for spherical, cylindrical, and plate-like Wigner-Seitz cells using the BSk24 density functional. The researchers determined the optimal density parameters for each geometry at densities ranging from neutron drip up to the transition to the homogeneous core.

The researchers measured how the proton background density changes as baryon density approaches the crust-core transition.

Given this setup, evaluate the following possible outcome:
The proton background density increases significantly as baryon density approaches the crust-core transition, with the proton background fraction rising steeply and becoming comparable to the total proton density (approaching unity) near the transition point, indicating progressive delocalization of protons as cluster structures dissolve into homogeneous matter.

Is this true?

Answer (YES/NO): NO